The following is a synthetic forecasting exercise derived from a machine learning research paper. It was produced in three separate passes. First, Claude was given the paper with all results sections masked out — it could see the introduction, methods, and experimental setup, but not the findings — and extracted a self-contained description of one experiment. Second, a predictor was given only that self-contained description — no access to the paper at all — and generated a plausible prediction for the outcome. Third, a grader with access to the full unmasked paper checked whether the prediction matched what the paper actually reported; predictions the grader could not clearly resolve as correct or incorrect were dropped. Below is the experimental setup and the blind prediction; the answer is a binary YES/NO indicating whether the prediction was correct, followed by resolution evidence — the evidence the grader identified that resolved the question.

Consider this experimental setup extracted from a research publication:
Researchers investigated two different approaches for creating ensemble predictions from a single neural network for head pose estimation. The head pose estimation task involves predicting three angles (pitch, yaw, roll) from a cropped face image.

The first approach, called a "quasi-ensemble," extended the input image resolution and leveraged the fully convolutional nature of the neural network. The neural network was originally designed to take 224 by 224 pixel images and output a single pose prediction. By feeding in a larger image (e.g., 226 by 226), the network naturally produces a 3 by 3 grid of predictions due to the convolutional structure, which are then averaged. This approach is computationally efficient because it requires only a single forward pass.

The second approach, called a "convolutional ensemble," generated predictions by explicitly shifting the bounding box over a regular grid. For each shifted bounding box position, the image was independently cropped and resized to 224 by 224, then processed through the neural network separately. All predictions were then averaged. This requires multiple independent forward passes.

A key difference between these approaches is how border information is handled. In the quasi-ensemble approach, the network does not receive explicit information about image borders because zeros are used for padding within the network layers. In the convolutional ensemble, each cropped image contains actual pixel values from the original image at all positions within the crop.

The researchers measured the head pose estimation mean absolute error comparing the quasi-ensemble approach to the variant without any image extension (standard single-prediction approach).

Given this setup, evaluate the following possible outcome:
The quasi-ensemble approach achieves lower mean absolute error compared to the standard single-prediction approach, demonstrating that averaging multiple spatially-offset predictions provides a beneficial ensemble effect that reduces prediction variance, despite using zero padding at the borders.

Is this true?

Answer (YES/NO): NO